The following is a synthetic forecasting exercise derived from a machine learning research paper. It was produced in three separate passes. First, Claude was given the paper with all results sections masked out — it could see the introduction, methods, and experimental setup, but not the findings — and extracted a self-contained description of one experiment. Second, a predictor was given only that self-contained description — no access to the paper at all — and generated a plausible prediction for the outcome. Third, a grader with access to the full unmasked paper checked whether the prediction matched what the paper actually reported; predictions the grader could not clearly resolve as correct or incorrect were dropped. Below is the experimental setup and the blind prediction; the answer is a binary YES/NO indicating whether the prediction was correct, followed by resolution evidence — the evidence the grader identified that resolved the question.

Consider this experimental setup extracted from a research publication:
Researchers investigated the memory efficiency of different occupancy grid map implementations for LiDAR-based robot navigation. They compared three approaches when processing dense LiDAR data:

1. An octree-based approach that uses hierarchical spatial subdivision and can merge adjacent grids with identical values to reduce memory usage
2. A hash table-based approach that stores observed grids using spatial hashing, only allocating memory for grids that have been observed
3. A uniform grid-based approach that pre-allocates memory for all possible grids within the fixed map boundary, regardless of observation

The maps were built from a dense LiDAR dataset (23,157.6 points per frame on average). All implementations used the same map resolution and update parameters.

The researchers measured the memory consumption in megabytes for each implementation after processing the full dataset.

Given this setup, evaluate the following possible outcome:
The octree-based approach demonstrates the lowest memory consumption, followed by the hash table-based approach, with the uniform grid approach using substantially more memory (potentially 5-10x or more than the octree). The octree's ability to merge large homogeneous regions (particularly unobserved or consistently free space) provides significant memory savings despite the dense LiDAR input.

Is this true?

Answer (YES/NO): YES